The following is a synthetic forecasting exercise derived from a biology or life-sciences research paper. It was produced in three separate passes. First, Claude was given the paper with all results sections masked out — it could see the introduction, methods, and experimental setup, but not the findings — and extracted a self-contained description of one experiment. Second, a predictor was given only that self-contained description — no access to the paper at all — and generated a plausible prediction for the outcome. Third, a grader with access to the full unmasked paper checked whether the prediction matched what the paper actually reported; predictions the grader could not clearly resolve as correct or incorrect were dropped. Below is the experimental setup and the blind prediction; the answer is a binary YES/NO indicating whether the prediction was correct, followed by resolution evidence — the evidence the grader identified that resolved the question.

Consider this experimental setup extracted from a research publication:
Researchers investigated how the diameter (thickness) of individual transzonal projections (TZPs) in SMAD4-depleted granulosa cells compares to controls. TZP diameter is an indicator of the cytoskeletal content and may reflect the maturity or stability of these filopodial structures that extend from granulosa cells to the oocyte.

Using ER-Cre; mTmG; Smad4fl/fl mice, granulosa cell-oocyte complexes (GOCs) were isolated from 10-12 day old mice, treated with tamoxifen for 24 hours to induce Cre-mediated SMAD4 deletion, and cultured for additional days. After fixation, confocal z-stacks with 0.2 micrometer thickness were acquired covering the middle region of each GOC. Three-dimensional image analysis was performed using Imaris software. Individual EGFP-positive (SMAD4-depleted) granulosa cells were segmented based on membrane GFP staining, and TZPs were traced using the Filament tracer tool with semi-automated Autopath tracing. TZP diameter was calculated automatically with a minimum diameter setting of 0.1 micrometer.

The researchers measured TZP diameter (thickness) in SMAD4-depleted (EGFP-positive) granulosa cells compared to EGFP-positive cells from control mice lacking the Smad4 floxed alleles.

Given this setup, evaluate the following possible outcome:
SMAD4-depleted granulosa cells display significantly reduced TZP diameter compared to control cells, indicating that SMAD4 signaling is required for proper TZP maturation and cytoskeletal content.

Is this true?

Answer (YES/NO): NO